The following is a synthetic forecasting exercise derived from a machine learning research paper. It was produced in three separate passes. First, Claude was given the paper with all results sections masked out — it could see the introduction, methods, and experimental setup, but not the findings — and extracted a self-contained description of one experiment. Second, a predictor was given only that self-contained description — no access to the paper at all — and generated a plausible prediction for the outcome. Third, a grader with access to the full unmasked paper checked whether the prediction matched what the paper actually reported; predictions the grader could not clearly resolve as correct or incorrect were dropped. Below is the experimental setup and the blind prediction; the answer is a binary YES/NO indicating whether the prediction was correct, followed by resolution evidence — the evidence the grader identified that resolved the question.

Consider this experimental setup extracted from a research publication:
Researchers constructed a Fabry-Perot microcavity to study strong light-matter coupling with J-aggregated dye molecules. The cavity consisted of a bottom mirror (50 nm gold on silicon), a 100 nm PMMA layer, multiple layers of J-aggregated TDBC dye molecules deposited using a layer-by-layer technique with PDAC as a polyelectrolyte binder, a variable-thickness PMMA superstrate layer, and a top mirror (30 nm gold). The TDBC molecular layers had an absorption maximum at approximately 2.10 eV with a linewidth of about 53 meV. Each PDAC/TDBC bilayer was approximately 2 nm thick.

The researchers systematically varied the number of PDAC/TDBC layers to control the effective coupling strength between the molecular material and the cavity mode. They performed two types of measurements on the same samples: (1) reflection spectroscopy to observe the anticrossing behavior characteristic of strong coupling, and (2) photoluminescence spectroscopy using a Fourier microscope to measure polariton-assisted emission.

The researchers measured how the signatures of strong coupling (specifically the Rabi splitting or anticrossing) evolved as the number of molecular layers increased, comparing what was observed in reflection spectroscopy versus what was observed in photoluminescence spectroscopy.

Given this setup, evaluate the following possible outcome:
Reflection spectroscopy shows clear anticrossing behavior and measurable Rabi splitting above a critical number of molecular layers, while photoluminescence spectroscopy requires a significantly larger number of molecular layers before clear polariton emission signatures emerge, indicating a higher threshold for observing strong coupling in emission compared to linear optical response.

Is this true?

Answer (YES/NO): YES